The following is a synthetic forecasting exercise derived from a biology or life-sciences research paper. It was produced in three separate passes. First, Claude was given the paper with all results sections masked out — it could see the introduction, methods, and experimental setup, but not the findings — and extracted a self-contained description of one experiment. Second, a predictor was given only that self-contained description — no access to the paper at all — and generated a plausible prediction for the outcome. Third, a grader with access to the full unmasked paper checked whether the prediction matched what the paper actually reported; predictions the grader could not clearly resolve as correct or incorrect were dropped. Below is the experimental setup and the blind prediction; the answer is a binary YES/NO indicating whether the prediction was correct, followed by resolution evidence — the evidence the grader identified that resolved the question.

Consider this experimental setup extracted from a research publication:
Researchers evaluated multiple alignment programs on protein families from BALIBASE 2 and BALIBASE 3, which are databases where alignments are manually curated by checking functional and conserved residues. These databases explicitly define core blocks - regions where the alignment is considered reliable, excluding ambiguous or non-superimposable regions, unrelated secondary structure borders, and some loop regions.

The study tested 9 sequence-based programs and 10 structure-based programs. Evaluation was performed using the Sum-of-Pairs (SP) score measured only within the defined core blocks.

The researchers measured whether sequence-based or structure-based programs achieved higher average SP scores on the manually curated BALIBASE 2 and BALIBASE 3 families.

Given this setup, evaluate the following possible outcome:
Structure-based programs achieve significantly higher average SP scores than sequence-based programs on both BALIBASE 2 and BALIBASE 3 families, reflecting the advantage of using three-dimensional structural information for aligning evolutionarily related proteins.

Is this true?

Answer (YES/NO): YES